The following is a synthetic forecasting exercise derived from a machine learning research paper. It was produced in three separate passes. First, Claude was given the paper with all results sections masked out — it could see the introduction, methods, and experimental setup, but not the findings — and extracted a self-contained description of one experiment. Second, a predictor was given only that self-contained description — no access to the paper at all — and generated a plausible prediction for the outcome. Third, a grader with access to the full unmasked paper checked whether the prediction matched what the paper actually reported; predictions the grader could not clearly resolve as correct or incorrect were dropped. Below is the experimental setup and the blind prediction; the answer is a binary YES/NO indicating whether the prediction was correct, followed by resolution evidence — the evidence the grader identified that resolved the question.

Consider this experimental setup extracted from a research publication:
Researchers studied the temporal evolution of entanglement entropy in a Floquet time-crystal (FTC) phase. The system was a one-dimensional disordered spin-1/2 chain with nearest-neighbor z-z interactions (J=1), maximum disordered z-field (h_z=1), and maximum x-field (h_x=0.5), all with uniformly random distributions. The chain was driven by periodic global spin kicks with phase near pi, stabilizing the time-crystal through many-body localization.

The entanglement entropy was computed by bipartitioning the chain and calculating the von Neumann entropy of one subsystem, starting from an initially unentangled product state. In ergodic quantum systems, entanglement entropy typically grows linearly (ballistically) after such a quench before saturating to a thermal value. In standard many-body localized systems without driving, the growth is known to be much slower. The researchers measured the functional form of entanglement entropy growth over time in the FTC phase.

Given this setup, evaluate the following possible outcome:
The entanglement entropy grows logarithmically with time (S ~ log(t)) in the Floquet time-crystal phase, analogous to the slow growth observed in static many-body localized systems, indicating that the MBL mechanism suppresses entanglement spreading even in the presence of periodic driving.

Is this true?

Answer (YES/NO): YES